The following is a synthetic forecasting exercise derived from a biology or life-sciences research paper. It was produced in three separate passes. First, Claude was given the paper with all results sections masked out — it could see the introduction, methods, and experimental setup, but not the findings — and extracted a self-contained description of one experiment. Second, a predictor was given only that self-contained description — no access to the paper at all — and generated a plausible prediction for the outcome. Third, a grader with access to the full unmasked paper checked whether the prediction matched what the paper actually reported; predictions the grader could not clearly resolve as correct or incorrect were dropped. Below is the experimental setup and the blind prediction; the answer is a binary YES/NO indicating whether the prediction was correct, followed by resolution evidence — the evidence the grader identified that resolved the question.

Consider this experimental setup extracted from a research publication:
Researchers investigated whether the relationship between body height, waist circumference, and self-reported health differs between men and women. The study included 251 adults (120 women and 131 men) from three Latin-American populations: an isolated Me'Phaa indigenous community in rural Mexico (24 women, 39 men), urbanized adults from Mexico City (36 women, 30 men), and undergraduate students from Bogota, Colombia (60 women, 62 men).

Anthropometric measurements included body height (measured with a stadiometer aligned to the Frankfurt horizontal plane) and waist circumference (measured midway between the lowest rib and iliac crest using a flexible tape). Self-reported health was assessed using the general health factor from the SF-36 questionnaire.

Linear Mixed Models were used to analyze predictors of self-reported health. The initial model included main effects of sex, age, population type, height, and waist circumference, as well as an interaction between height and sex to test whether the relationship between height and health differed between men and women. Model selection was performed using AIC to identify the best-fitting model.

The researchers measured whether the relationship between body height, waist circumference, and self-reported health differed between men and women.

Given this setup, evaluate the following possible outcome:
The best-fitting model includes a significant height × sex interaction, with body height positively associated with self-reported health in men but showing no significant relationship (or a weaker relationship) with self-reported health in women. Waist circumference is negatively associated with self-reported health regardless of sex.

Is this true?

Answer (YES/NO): NO